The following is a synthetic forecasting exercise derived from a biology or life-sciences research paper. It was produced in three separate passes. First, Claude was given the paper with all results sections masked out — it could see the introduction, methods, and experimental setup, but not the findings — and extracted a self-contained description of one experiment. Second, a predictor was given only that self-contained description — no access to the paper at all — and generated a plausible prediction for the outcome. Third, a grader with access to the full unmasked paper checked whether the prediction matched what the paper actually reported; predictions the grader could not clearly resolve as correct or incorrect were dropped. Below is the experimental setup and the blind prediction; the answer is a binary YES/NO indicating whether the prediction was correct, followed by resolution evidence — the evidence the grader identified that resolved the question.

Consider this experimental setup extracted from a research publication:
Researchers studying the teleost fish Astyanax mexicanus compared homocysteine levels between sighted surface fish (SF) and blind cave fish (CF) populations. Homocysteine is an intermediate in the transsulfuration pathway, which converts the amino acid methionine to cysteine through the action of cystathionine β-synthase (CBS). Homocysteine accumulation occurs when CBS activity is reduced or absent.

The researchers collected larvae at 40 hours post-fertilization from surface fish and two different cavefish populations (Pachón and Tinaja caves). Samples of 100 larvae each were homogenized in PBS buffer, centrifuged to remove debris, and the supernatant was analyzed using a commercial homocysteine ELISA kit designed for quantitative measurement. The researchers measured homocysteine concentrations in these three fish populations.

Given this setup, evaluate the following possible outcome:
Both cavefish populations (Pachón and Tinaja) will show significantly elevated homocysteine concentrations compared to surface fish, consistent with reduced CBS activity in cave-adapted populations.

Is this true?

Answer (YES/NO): YES